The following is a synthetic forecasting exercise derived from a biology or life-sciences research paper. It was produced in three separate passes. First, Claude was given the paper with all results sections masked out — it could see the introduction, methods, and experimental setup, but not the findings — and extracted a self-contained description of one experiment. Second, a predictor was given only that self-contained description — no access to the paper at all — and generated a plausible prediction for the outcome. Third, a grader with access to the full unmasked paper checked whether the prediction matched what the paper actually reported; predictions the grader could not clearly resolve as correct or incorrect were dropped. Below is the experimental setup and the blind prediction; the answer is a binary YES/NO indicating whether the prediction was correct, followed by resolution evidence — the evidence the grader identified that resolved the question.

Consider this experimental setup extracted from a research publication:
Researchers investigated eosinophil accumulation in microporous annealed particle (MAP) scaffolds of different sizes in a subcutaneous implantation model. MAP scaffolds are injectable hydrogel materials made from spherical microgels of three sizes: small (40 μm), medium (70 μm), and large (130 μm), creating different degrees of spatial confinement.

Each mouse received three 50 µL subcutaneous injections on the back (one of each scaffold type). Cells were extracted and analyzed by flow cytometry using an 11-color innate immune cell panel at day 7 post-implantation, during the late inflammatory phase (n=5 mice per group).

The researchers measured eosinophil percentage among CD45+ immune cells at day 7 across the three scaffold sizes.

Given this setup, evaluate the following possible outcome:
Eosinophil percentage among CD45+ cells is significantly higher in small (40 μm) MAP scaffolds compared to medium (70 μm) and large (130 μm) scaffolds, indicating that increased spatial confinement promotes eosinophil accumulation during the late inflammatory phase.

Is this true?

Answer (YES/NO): NO